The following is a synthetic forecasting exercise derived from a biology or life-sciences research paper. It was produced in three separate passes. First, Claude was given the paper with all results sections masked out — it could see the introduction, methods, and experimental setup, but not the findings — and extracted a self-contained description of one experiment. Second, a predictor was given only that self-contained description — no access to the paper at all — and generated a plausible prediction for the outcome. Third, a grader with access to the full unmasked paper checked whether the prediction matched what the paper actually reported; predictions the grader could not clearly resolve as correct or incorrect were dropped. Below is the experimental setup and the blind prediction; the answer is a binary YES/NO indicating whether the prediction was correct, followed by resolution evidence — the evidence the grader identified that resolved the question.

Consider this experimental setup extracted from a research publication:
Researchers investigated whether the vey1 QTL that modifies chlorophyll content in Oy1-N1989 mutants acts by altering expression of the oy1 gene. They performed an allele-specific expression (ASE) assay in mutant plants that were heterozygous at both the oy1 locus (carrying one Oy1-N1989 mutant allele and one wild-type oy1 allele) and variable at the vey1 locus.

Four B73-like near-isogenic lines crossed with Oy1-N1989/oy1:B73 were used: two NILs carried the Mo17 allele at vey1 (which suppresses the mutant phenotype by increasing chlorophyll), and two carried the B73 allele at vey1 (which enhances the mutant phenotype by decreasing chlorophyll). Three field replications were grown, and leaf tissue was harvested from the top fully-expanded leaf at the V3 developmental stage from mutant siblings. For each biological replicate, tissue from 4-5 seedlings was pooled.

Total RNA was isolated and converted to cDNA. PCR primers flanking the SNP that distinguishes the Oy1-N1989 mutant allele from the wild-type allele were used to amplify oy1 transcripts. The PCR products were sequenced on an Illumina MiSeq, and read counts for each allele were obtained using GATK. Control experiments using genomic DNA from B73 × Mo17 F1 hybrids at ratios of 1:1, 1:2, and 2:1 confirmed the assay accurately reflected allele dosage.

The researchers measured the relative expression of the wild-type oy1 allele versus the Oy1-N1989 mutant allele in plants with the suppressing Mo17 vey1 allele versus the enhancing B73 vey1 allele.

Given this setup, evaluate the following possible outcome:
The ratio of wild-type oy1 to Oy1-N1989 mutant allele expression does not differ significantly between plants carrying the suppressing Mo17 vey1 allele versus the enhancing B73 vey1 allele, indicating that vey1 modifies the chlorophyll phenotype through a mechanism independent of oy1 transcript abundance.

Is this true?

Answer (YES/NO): NO